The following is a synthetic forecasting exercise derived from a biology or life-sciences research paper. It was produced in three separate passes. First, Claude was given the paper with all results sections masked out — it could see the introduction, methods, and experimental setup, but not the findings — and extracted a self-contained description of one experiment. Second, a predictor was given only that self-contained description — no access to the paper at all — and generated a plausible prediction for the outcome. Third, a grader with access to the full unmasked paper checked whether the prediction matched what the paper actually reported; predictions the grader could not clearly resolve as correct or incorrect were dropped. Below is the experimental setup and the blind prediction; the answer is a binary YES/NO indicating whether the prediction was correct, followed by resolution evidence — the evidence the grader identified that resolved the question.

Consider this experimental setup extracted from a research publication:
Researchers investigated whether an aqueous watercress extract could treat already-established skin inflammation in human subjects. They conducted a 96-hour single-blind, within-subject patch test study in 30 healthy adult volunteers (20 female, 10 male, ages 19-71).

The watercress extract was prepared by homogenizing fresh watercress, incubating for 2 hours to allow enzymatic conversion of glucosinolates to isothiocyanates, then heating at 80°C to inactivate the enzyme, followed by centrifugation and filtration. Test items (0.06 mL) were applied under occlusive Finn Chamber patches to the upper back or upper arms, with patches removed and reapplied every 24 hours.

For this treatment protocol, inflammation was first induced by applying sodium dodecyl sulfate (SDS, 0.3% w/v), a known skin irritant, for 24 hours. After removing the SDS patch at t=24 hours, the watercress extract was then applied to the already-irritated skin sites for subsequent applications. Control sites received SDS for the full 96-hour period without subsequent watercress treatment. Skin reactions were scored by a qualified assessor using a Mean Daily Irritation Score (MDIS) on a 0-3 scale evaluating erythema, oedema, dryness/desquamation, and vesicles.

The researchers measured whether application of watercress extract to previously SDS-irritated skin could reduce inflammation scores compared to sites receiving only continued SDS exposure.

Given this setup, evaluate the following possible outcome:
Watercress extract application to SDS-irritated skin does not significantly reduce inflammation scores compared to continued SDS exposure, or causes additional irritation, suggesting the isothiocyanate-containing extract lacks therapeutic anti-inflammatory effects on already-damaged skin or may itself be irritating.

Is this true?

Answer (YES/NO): NO